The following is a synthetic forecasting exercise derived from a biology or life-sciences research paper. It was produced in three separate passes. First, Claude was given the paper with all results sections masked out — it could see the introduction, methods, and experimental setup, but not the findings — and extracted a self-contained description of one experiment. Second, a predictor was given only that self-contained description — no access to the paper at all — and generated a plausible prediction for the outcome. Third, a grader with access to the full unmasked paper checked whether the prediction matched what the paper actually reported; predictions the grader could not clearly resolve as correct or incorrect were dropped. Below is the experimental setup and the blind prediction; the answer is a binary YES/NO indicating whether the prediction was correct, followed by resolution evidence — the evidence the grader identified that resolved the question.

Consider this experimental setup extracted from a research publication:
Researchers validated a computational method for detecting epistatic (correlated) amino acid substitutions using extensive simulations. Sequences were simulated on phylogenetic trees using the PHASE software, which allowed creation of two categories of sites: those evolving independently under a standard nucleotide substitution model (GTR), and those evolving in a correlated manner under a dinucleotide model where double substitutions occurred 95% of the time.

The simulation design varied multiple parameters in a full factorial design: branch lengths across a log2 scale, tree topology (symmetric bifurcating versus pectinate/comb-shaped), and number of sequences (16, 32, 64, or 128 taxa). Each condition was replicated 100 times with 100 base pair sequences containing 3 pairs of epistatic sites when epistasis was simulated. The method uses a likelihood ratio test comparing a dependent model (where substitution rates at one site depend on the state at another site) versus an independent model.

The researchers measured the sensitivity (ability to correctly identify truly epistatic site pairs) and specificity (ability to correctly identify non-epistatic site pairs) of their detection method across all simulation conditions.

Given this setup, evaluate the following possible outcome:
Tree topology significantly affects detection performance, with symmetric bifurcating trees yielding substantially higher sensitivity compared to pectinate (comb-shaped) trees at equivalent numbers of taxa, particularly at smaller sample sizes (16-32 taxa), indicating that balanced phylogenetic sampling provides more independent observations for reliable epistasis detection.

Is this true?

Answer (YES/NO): NO